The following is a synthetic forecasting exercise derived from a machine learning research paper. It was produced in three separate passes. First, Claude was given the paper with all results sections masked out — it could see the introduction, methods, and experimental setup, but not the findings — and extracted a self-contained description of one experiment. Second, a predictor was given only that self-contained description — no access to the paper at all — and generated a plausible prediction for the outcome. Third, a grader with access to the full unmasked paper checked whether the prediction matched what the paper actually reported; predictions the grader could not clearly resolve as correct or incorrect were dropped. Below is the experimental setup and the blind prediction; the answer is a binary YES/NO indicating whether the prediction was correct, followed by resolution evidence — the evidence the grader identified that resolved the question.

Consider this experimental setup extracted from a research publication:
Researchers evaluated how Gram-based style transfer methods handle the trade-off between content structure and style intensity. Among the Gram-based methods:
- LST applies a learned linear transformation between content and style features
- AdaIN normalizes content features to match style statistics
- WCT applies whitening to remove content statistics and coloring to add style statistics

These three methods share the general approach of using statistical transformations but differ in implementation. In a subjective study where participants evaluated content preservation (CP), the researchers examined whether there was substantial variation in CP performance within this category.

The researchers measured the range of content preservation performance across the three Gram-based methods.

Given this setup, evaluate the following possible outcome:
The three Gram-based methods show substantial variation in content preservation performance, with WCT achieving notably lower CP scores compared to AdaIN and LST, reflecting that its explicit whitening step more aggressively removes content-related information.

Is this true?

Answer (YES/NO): YES